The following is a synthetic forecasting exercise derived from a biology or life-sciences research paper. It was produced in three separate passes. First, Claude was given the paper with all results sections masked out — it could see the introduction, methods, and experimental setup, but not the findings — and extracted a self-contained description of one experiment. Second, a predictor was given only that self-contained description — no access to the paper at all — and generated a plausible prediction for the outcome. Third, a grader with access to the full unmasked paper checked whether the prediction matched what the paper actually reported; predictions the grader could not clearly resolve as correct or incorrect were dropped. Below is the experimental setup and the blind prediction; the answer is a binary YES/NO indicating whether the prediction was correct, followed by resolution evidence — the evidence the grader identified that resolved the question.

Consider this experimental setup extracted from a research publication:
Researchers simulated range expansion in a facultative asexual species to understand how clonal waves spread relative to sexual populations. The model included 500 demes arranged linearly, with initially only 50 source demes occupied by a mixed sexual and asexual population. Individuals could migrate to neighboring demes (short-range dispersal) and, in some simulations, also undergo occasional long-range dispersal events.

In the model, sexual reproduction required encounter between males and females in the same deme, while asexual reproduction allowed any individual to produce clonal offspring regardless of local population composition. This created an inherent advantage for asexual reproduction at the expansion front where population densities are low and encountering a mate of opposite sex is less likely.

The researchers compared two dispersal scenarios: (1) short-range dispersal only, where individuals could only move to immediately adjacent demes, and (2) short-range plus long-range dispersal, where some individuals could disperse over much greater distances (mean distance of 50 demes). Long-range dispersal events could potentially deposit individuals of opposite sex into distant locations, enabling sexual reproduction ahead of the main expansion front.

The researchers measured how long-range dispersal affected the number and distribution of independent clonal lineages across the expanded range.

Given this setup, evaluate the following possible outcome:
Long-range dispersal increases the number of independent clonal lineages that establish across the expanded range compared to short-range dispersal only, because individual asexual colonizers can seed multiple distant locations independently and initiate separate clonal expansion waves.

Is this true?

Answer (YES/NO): NO